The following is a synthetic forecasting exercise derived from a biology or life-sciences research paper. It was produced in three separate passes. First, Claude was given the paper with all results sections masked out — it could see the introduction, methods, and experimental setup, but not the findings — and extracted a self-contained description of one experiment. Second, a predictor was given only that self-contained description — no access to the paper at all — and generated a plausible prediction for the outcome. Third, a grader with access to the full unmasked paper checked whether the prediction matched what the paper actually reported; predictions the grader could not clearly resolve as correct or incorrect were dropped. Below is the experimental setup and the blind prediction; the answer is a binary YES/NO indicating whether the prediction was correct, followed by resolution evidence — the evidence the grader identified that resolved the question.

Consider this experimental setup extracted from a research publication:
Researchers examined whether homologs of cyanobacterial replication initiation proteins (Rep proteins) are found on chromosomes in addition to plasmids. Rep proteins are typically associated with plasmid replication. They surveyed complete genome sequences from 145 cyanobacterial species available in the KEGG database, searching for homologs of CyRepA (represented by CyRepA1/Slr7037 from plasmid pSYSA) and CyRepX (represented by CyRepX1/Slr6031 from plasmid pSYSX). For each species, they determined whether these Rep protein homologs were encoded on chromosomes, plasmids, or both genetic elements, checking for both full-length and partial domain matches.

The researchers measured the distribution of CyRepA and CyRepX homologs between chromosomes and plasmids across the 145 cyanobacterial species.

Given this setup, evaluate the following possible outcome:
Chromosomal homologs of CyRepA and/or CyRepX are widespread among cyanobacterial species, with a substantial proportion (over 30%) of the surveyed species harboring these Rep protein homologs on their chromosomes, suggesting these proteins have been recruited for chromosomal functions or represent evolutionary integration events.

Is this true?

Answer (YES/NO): YES